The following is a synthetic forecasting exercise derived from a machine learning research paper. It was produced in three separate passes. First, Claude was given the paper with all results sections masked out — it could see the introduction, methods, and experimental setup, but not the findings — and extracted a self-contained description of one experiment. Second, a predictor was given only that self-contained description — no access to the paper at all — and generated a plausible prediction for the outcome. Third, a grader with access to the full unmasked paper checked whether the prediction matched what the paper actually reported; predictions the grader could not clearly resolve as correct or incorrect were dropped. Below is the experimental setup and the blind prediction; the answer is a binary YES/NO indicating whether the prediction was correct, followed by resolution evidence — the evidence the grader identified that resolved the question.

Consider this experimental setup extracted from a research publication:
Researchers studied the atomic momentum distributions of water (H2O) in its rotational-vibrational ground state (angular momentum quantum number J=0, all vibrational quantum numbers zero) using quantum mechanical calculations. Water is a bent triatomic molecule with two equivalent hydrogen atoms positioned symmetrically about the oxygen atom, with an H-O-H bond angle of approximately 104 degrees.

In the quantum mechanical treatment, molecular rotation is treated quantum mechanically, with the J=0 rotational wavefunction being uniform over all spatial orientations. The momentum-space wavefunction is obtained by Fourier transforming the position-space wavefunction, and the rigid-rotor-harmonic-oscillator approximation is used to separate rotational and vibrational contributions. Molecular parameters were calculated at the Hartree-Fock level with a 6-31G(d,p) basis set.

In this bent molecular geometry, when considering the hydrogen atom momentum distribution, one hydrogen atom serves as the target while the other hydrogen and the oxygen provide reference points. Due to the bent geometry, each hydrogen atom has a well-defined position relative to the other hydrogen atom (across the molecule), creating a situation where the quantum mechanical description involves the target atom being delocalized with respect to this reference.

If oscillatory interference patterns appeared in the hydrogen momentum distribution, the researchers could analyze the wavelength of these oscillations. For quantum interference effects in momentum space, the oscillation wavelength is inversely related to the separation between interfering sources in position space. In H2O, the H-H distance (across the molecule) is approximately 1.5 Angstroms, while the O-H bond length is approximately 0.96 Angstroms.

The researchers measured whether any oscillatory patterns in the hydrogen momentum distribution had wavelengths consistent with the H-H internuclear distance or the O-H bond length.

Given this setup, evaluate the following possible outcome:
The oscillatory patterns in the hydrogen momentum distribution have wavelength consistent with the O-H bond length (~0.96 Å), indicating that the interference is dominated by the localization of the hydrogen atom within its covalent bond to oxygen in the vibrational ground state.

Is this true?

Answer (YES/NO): NO